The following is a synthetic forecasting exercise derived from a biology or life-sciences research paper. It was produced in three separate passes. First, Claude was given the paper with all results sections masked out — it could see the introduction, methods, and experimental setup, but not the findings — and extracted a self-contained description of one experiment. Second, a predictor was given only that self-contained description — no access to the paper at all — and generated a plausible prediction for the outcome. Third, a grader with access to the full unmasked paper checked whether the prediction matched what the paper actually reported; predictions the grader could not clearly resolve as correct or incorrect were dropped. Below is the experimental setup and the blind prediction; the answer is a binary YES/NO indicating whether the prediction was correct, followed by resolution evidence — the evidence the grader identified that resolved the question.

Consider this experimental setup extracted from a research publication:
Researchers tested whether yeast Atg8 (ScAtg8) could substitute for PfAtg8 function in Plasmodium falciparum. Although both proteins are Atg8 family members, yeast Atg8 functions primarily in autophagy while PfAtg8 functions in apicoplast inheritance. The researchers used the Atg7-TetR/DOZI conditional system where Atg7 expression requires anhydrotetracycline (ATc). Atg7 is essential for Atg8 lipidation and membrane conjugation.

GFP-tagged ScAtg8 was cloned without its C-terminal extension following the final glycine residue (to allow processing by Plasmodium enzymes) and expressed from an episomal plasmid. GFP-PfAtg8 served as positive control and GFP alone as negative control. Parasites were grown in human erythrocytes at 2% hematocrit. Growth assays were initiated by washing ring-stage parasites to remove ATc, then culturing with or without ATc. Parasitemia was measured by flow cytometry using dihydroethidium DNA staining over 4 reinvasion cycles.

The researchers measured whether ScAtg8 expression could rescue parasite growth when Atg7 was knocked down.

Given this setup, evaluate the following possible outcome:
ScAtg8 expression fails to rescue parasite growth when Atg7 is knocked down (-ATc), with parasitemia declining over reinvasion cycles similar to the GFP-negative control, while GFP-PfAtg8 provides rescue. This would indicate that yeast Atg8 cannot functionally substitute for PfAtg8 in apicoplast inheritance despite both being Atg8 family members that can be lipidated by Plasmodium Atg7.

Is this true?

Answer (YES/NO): YES